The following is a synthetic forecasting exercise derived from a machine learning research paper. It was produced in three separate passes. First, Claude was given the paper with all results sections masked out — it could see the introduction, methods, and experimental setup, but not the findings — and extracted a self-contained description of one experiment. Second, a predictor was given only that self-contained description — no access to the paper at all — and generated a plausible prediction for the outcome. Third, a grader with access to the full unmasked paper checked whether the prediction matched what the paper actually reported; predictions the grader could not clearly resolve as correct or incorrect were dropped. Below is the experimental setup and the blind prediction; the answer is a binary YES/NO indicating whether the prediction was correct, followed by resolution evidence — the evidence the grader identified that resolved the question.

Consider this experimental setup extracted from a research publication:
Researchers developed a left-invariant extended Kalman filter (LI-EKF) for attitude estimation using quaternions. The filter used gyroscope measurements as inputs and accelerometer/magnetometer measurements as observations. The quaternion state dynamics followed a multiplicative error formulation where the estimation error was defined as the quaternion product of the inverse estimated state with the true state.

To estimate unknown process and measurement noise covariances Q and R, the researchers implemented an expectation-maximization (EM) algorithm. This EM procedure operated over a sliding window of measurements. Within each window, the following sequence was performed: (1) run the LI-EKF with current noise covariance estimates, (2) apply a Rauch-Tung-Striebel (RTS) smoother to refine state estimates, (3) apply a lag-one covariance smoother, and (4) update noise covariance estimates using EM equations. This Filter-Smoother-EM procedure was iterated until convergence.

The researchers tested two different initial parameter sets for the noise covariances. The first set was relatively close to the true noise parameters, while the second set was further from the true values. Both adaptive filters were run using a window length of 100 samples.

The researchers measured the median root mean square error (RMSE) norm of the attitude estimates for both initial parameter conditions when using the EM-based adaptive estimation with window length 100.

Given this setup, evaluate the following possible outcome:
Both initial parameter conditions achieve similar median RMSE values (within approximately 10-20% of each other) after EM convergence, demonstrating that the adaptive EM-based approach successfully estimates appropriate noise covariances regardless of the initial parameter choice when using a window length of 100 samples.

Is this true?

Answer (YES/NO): YES